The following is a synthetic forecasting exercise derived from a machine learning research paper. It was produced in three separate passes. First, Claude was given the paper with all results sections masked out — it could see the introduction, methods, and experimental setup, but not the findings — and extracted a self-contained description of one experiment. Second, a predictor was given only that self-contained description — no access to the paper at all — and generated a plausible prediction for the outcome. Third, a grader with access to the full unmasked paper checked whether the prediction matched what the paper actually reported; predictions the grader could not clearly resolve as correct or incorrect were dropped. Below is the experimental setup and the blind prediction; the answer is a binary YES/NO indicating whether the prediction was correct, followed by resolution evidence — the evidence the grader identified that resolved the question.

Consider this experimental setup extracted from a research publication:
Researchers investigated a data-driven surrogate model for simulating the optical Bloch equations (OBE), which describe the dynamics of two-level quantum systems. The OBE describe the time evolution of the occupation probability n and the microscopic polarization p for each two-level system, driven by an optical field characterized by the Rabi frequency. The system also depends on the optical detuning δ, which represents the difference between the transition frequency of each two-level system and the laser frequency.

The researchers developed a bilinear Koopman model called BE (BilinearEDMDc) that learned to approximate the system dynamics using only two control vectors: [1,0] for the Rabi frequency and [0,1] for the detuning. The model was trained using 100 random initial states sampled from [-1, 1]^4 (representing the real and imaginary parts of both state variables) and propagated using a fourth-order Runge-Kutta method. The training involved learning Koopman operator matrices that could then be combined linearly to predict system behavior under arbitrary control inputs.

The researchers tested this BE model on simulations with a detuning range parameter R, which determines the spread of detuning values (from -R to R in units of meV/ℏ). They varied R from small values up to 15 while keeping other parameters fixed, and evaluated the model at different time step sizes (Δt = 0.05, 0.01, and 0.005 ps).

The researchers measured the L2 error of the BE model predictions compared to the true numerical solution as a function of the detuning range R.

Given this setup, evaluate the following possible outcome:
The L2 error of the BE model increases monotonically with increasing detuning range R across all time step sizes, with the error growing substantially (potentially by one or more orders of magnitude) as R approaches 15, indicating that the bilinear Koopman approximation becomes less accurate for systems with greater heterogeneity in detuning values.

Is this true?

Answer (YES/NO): NO